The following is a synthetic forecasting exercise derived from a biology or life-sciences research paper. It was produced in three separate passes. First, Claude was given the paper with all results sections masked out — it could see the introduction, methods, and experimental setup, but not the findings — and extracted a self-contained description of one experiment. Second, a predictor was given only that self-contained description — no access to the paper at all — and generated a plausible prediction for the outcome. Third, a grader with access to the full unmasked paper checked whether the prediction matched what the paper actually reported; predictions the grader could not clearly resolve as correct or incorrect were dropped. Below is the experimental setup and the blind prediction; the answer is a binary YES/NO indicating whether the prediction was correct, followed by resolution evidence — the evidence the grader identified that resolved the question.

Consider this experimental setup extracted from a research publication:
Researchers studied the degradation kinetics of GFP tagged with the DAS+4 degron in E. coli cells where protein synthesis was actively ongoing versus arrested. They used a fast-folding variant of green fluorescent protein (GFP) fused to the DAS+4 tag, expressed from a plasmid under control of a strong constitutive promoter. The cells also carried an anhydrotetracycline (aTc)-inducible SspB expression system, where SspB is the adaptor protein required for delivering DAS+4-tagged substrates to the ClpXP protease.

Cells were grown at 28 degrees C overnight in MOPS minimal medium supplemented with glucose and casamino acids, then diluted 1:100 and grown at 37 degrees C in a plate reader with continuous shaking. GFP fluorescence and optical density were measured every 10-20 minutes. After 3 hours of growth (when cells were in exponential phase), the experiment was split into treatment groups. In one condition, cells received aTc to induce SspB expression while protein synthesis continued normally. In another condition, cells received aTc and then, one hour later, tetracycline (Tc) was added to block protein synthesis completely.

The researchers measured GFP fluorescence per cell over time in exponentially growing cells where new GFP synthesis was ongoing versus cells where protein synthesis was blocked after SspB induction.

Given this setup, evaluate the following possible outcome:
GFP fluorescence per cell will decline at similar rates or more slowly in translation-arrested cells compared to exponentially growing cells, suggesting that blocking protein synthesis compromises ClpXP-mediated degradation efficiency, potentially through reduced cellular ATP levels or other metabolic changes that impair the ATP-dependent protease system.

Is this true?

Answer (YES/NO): NO